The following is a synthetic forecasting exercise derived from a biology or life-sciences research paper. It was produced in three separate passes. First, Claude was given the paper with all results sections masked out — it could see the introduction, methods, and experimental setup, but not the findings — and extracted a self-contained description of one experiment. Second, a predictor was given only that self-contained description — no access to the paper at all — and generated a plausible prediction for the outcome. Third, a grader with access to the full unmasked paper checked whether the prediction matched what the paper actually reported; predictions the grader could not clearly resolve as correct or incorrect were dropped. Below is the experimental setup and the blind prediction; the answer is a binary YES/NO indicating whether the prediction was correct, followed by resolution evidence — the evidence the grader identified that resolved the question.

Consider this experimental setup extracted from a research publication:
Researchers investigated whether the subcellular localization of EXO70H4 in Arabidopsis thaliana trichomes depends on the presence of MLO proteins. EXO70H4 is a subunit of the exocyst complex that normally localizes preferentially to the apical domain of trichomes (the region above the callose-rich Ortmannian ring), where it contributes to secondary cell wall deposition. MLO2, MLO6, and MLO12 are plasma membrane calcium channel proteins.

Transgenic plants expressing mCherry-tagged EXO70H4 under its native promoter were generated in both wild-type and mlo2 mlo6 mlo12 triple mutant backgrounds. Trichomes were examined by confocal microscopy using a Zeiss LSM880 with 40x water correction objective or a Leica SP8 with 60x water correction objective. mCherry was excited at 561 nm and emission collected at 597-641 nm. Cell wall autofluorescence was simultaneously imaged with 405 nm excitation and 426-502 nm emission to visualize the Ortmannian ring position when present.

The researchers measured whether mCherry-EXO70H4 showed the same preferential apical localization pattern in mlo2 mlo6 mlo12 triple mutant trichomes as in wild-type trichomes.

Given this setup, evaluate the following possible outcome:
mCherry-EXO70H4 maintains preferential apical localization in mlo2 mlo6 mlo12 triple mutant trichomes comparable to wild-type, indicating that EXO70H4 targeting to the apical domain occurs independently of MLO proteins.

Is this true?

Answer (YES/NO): NO